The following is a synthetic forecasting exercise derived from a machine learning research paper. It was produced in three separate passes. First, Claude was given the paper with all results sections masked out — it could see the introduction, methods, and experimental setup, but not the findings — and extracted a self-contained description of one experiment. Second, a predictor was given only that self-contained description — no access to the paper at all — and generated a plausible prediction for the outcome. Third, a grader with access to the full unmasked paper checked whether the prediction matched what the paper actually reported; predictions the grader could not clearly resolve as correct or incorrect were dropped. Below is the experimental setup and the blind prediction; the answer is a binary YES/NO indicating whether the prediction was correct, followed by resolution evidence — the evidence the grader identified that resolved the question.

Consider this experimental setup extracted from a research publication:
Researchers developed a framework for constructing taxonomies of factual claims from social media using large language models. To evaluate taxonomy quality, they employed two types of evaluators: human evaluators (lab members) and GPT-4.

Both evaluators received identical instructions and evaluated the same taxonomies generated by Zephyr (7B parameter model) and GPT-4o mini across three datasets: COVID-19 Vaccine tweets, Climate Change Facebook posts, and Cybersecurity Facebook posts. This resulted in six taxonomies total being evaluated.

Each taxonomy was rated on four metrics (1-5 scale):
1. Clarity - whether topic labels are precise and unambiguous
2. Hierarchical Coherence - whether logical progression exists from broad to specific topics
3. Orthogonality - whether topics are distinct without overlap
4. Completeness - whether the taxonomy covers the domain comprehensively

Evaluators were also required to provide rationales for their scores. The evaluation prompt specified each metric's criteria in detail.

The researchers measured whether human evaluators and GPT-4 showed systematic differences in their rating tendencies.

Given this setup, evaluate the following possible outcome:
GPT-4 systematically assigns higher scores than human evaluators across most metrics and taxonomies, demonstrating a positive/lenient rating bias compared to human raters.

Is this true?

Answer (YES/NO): NO